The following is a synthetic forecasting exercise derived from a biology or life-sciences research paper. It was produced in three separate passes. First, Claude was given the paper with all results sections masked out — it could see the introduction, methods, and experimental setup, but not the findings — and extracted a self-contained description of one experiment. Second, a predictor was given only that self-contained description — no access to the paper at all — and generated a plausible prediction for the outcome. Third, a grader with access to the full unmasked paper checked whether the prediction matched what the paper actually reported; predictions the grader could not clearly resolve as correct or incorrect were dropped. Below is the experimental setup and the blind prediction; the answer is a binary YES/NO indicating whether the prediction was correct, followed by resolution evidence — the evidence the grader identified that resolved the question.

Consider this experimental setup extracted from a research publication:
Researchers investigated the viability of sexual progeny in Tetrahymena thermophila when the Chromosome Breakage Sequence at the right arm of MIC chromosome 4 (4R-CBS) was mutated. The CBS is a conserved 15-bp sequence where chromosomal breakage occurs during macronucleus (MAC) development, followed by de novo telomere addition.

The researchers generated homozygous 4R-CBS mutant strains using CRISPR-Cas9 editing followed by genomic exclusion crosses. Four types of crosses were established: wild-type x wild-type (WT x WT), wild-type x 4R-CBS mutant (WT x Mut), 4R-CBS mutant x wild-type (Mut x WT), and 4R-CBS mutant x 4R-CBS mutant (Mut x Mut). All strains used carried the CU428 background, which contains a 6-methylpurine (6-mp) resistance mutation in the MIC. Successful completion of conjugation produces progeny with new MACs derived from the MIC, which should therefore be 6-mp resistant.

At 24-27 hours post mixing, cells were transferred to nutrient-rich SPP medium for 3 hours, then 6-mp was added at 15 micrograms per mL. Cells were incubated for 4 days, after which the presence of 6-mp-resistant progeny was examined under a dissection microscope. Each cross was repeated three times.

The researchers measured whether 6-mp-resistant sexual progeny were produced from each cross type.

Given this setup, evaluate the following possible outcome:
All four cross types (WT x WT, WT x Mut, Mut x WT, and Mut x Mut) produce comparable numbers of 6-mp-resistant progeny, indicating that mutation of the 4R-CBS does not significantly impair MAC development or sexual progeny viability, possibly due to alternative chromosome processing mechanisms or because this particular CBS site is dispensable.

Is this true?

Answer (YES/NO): NO